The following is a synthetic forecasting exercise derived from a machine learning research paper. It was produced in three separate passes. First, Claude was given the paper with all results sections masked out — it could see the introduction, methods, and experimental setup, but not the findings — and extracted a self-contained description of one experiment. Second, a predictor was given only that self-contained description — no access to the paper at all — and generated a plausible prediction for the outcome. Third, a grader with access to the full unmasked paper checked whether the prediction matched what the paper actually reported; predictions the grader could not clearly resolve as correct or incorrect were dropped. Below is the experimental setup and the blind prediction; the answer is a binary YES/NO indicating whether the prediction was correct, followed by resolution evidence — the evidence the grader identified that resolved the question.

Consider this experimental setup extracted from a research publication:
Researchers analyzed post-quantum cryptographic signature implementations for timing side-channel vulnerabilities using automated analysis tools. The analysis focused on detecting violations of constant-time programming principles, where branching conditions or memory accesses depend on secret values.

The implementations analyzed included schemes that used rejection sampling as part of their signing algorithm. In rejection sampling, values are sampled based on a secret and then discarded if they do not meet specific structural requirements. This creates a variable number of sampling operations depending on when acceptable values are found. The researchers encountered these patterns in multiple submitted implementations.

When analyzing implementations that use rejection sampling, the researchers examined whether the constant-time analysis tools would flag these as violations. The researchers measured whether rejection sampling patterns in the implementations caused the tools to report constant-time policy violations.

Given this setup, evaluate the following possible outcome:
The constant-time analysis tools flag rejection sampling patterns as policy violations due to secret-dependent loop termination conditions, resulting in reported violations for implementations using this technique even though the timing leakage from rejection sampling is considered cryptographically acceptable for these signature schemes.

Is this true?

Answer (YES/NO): YES